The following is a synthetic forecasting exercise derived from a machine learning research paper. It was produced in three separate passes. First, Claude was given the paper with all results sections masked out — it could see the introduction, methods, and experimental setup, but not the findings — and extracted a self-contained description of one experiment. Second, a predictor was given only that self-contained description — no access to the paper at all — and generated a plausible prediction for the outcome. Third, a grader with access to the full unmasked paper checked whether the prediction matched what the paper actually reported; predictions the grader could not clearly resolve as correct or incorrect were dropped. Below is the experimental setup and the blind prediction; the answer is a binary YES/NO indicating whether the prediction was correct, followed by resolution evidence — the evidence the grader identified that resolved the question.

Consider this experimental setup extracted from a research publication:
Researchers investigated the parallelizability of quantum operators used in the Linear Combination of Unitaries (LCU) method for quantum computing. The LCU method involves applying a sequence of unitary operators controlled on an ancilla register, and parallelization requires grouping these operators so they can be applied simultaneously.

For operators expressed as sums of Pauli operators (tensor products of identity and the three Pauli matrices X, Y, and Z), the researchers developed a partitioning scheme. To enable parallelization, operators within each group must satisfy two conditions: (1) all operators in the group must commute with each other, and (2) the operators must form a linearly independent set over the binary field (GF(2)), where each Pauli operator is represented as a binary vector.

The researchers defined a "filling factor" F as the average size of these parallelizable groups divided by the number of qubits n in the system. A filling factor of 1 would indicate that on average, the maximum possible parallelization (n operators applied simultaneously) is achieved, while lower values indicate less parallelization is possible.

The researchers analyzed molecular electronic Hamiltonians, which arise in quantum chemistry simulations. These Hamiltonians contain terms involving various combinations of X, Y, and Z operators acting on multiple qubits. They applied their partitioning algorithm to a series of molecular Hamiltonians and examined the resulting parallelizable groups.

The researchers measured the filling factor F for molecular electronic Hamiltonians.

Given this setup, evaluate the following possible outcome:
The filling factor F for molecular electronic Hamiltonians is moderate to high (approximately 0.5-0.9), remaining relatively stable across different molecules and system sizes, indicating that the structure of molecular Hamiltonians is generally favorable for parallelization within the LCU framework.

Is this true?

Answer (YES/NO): YES